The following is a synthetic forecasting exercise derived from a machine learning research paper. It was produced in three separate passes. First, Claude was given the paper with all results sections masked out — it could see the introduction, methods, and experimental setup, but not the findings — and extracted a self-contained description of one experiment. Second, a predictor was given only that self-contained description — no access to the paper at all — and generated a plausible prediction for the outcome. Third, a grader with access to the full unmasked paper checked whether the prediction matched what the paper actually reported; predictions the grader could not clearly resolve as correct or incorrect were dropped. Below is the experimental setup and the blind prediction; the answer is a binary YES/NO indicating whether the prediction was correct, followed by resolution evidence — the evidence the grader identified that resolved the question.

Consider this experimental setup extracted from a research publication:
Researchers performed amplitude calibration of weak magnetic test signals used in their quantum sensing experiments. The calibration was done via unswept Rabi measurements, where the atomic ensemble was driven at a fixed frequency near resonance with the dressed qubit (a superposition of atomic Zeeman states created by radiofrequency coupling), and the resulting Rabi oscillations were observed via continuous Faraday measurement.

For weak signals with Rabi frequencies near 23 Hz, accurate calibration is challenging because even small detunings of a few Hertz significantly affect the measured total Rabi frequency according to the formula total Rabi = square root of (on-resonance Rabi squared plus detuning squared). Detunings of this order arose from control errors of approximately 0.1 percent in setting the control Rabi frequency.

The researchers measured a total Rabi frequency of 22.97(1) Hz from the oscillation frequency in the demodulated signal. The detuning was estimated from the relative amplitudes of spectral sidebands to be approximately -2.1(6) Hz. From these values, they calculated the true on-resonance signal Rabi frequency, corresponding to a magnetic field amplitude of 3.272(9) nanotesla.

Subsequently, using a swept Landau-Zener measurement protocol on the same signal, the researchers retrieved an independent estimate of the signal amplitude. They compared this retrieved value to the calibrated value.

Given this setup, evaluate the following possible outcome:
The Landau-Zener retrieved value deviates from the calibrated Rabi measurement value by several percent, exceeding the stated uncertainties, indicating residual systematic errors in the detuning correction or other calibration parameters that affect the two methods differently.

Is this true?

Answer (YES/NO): NO